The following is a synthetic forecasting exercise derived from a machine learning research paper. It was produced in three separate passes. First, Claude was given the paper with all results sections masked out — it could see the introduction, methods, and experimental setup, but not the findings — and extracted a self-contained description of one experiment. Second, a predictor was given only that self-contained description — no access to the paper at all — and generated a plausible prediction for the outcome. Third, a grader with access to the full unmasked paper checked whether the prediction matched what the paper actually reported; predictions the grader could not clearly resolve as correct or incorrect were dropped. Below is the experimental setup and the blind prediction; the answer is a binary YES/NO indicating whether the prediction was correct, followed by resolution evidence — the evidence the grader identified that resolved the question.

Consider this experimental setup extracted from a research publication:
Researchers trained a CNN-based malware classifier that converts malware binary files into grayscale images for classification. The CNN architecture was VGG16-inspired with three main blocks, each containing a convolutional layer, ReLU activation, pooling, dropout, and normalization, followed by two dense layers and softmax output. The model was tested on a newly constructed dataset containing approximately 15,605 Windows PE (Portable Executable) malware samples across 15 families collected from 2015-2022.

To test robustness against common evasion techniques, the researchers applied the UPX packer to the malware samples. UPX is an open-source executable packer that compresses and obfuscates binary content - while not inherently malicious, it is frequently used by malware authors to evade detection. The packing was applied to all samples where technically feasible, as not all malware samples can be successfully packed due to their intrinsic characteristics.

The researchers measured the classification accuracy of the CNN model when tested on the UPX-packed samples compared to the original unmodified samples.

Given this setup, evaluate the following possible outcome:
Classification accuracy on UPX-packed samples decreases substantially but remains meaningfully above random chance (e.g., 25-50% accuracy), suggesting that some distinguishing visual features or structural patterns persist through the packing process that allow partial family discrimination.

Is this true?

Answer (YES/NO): YES